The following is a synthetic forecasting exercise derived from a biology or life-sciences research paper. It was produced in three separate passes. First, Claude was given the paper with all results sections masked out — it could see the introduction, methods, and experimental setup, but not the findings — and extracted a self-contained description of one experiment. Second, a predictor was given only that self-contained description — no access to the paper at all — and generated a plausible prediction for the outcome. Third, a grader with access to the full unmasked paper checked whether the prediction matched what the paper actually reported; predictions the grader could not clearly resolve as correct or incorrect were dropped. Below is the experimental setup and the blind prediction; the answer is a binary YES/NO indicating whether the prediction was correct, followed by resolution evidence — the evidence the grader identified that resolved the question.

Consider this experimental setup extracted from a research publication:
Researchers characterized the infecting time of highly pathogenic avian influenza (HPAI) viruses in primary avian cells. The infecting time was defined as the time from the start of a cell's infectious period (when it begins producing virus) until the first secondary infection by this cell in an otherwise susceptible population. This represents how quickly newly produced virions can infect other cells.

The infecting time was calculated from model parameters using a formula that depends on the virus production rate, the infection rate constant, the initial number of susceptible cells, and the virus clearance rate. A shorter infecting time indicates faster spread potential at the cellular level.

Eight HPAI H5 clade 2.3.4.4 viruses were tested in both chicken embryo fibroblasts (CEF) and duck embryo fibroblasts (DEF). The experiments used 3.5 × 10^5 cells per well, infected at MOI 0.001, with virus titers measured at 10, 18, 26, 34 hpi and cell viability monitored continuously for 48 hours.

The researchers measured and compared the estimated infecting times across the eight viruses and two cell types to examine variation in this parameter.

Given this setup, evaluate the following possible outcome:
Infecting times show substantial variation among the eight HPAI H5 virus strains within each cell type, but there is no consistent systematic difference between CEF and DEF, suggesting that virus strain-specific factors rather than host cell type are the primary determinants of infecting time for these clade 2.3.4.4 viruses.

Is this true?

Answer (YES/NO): NO